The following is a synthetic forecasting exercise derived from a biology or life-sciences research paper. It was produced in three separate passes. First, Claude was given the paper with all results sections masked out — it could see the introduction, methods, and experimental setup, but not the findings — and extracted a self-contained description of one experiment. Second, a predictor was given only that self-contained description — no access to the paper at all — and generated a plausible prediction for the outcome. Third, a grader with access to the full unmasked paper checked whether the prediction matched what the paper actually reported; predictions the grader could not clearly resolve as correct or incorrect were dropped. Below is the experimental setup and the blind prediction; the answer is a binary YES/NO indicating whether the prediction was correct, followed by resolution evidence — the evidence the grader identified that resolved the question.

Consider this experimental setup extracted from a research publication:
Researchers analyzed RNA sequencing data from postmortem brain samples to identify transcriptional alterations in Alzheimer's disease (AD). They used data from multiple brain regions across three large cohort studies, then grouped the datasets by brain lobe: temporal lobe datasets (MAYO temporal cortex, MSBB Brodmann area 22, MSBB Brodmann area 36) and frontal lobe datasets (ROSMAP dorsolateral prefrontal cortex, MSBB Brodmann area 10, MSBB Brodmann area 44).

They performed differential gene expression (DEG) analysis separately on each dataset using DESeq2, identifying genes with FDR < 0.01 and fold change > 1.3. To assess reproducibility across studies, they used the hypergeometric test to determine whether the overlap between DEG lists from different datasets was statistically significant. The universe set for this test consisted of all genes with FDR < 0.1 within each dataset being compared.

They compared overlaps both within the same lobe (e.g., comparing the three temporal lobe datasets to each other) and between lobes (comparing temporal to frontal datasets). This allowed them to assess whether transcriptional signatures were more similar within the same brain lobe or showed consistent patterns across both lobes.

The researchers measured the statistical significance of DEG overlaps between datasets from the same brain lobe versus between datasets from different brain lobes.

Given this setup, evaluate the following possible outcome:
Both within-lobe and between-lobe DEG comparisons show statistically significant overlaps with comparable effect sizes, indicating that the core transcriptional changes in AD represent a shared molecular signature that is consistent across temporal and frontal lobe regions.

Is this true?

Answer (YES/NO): NO